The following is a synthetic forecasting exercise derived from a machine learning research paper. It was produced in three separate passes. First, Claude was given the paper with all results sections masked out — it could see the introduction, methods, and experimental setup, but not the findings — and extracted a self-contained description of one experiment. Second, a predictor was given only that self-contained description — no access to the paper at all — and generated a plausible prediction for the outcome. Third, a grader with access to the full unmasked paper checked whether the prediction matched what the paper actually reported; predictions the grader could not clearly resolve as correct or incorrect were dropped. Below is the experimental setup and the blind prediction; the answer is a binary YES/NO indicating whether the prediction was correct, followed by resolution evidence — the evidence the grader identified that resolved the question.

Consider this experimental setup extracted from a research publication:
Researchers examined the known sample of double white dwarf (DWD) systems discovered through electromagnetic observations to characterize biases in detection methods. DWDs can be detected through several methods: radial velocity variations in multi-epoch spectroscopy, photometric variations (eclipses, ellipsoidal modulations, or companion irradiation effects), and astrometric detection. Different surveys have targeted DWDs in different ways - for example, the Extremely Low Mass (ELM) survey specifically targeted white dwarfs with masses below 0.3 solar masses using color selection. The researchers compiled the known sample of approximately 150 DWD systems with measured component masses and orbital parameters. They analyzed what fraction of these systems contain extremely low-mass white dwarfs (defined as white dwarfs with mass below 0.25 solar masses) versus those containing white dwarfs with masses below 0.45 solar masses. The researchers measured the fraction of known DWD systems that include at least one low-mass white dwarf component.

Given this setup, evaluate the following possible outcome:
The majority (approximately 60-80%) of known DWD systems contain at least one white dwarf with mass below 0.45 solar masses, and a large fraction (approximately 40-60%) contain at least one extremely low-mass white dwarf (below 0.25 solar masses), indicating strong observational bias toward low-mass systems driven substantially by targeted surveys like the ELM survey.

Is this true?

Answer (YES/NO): NO